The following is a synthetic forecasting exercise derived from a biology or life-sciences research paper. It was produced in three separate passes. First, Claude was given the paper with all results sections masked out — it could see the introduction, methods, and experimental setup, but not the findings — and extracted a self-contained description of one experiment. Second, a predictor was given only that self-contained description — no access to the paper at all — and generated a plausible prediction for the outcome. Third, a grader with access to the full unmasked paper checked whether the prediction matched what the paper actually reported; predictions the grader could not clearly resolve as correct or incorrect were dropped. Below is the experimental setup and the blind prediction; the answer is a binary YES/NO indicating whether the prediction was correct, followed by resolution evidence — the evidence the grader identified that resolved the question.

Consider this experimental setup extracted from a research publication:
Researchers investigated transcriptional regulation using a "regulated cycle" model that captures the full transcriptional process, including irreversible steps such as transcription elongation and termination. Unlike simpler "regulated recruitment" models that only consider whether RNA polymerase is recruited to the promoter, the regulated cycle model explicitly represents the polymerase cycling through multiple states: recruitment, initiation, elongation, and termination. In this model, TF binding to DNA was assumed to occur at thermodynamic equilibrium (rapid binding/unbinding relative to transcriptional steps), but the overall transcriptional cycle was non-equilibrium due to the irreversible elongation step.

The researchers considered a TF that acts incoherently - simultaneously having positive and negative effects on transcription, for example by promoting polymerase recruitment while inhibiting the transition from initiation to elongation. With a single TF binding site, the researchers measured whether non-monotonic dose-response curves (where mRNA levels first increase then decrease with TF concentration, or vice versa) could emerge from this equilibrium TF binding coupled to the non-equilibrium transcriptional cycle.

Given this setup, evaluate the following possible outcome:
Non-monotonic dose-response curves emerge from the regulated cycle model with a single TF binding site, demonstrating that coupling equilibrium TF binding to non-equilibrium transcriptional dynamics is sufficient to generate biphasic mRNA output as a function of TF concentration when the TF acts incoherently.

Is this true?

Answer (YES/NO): YES